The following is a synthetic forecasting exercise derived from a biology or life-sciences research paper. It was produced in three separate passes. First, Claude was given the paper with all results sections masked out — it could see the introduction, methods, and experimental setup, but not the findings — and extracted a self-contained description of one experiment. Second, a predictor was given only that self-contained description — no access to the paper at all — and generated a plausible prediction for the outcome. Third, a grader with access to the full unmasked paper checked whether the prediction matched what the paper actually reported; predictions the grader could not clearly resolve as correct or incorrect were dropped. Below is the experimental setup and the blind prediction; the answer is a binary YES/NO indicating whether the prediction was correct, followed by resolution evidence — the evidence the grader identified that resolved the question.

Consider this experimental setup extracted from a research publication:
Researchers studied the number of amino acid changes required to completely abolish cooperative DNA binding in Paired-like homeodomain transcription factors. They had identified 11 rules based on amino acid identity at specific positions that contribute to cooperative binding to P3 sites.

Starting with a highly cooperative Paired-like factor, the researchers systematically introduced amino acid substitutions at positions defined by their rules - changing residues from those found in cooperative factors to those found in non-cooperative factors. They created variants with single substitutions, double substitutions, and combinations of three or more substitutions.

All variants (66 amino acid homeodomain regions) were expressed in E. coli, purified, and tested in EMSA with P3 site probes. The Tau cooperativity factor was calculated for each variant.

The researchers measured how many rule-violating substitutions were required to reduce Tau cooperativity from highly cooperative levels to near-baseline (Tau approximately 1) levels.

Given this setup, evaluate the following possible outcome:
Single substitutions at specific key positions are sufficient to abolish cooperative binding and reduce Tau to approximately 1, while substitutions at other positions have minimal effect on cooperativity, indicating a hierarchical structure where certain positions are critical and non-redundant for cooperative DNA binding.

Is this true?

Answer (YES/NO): NO